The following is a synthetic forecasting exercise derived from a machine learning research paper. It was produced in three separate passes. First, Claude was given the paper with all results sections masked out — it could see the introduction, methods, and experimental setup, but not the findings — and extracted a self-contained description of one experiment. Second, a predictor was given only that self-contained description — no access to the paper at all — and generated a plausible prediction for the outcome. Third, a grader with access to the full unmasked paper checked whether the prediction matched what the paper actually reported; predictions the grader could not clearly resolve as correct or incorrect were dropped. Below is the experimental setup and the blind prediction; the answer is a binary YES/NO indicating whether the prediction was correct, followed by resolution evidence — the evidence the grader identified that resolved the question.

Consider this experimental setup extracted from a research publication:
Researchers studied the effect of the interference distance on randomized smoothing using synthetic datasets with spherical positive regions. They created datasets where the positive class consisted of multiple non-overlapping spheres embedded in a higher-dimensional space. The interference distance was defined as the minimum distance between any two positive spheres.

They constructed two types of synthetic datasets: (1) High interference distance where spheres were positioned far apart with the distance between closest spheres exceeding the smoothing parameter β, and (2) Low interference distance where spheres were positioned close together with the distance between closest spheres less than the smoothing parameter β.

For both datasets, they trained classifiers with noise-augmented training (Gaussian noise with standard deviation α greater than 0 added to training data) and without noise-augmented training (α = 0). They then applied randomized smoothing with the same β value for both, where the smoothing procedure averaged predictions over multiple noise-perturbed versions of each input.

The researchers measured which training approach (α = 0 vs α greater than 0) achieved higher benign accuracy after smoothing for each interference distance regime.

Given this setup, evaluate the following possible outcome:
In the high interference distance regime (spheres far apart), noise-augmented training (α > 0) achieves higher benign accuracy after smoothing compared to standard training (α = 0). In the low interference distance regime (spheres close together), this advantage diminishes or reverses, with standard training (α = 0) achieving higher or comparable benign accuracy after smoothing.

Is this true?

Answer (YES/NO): NO